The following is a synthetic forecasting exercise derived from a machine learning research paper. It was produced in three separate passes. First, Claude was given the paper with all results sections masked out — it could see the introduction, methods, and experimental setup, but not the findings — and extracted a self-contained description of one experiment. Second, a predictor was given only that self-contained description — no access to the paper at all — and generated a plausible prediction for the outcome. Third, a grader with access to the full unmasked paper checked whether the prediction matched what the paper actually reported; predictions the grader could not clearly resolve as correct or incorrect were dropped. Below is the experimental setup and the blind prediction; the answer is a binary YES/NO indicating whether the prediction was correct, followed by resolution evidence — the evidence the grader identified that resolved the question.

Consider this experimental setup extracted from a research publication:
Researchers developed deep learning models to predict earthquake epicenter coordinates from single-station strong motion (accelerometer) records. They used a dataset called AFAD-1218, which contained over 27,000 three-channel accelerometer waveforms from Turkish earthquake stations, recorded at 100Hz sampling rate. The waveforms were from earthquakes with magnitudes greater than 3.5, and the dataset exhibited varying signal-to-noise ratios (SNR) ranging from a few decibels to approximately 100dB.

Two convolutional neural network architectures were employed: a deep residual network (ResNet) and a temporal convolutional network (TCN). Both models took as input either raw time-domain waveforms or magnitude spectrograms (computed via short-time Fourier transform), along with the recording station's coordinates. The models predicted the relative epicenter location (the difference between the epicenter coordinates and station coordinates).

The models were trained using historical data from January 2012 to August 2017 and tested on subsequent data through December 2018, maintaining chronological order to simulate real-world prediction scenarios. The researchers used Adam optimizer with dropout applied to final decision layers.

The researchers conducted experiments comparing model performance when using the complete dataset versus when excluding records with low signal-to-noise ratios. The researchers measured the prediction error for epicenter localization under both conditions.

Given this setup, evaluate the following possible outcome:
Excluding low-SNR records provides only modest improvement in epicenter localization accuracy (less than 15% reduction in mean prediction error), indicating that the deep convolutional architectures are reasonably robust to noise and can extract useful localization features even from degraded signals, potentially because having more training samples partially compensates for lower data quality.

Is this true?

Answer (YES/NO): NO